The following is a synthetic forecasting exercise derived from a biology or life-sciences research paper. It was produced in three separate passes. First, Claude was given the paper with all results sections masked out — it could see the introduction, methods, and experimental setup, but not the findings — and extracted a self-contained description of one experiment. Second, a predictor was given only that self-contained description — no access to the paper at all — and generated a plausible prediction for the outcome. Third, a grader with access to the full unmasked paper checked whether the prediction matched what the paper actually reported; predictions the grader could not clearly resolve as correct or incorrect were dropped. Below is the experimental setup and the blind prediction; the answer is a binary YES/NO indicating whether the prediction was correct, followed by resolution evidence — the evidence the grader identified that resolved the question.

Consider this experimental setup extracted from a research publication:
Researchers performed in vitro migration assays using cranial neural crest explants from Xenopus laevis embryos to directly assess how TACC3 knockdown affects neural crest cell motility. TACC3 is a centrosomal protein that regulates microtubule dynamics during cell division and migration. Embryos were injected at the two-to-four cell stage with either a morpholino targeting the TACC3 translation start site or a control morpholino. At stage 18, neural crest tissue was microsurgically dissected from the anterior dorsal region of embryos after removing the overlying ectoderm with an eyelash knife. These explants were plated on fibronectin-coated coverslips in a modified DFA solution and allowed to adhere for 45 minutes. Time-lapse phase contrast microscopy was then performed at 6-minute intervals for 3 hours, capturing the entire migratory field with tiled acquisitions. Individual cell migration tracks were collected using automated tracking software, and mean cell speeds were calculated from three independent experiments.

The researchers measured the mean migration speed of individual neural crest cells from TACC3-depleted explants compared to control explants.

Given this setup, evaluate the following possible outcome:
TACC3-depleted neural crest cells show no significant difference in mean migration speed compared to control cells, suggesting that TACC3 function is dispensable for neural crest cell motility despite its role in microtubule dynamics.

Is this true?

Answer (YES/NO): NO